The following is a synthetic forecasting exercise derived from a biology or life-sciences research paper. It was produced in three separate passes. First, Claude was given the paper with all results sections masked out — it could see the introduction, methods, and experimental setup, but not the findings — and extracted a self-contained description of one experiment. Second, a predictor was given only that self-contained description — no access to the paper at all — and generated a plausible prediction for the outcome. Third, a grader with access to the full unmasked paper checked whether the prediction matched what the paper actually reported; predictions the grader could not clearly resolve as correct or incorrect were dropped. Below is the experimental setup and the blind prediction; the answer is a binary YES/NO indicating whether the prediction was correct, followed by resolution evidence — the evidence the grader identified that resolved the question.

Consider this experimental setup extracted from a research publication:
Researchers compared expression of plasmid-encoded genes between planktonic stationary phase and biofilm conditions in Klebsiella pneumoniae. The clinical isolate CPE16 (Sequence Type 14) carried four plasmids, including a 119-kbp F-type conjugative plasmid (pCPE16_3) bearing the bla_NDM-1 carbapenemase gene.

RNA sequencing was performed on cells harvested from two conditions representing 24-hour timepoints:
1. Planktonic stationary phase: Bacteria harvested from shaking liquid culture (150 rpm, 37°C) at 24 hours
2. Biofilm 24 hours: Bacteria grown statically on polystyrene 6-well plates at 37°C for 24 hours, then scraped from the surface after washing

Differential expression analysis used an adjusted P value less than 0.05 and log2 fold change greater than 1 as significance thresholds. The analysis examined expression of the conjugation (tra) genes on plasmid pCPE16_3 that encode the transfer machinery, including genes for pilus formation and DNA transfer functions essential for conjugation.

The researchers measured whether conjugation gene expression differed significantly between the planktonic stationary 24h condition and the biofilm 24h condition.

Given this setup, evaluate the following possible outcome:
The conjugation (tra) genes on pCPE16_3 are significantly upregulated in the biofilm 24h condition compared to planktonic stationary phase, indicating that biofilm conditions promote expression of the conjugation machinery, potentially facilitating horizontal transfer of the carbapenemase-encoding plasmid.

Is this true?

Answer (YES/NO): NO